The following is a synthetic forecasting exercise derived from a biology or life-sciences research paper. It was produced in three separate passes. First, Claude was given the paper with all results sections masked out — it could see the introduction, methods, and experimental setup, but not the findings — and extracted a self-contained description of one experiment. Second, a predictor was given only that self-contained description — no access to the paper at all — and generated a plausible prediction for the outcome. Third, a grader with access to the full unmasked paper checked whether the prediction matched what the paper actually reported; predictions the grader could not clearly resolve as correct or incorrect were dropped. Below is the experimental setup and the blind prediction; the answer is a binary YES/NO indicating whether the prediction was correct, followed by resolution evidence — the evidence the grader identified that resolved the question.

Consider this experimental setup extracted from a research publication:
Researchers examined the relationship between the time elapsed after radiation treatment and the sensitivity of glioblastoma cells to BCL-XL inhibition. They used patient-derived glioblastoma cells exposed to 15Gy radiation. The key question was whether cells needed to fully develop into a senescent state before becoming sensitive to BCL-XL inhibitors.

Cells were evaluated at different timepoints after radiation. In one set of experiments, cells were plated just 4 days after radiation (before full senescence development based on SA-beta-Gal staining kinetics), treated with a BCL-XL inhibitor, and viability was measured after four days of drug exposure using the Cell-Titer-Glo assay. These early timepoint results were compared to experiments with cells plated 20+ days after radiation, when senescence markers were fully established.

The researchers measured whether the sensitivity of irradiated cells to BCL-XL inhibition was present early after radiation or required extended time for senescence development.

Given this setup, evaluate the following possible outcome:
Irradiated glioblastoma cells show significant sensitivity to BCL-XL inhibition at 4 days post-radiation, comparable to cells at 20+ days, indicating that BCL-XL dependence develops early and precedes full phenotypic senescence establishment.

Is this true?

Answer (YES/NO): NO